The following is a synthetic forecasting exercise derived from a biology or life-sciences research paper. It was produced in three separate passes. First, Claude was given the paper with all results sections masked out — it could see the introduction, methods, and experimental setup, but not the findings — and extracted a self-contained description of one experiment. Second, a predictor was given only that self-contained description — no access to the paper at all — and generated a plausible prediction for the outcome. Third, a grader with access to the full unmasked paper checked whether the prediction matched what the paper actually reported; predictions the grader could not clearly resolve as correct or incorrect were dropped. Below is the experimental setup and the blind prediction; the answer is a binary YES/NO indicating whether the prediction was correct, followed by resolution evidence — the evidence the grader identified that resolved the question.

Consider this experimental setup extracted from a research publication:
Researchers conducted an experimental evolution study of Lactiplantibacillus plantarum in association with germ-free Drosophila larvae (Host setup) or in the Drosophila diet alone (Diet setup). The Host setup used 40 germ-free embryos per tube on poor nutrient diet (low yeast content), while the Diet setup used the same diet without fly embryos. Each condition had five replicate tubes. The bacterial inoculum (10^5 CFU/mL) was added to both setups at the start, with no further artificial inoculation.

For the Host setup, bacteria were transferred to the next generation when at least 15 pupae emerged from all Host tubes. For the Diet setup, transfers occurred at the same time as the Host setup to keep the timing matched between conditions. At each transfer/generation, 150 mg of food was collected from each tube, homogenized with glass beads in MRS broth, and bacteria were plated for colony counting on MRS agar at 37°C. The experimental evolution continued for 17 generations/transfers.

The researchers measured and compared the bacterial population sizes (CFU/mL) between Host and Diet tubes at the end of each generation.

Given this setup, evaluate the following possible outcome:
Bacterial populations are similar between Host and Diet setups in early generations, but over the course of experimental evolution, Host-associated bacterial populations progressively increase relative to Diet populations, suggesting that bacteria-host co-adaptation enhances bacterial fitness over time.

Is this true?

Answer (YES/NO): NO